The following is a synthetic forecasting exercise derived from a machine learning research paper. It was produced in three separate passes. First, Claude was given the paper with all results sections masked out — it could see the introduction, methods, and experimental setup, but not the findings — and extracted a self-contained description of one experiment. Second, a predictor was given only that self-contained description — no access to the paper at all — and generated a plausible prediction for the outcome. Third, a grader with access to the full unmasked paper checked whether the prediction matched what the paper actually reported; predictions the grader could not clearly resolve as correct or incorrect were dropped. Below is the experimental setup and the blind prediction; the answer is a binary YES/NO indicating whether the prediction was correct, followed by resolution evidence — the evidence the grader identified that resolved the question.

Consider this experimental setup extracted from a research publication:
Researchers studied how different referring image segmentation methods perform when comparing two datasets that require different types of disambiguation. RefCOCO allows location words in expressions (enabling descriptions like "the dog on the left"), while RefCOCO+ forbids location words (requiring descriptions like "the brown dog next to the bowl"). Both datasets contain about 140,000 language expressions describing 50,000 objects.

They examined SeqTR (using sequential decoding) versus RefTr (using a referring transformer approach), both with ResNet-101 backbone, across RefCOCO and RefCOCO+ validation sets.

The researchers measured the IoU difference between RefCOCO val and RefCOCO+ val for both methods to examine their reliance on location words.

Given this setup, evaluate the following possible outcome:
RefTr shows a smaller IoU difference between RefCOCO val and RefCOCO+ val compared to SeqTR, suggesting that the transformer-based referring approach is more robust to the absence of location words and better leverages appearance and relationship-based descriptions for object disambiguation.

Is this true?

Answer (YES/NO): YES